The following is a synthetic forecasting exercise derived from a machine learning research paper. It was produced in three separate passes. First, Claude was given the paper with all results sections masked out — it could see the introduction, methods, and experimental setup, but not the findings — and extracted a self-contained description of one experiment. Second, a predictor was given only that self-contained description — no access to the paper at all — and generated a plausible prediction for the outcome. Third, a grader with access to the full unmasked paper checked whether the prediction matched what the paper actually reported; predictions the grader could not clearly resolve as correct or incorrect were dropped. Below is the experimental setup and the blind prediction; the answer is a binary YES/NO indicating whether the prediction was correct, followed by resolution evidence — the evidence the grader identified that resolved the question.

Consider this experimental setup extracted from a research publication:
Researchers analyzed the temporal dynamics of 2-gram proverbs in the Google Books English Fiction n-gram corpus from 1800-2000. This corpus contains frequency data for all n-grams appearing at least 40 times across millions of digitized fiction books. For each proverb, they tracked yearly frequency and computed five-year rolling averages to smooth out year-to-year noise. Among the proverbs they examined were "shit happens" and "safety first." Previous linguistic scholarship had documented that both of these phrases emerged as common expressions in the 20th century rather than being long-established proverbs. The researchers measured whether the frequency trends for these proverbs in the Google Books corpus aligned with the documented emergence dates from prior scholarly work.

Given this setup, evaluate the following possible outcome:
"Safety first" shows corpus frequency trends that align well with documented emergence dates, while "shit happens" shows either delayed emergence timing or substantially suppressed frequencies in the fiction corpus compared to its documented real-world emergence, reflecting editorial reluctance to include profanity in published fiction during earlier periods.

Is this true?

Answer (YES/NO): NO